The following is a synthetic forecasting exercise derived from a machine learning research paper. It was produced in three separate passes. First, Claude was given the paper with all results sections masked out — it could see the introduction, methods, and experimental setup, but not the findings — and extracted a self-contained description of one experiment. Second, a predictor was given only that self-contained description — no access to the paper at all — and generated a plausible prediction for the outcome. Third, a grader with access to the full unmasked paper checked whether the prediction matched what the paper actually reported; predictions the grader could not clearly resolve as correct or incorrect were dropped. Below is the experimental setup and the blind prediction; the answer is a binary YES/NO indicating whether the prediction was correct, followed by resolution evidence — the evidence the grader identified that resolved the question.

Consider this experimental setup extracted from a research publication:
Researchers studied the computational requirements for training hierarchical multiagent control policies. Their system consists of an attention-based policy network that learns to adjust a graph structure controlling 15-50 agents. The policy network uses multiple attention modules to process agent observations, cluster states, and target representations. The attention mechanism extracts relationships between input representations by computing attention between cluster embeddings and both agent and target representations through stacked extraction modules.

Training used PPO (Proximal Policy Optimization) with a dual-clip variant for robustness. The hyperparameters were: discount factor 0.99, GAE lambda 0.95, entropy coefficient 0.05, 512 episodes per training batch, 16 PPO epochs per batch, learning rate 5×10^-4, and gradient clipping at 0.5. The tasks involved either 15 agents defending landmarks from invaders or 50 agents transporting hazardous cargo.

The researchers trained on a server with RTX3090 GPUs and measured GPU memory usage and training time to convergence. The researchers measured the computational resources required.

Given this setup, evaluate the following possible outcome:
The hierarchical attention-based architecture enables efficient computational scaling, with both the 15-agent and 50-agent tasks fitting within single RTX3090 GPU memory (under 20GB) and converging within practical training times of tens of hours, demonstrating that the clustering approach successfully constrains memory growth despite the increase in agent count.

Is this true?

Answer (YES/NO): YES